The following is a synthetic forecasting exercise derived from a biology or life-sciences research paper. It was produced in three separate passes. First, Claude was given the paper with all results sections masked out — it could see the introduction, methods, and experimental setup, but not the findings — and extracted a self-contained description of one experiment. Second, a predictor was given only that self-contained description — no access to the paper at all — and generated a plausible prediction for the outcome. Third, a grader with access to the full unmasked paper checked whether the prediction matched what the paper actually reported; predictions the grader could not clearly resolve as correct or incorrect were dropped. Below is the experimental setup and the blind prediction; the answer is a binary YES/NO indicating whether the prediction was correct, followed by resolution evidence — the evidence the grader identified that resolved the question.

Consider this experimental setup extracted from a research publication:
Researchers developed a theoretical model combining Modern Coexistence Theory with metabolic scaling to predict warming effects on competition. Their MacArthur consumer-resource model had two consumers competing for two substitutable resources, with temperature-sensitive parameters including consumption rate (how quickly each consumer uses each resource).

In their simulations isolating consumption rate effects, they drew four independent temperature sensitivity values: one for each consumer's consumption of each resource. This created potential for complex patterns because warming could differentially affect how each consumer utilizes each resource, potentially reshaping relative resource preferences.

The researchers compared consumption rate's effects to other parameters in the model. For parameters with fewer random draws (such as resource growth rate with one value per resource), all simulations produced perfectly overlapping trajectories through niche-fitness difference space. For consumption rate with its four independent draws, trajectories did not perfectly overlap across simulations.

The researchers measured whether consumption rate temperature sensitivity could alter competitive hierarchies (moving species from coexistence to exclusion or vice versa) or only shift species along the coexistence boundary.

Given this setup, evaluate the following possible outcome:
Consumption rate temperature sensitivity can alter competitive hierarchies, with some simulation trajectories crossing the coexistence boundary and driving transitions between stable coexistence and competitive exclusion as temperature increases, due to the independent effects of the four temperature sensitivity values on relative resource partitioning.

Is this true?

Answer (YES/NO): YES